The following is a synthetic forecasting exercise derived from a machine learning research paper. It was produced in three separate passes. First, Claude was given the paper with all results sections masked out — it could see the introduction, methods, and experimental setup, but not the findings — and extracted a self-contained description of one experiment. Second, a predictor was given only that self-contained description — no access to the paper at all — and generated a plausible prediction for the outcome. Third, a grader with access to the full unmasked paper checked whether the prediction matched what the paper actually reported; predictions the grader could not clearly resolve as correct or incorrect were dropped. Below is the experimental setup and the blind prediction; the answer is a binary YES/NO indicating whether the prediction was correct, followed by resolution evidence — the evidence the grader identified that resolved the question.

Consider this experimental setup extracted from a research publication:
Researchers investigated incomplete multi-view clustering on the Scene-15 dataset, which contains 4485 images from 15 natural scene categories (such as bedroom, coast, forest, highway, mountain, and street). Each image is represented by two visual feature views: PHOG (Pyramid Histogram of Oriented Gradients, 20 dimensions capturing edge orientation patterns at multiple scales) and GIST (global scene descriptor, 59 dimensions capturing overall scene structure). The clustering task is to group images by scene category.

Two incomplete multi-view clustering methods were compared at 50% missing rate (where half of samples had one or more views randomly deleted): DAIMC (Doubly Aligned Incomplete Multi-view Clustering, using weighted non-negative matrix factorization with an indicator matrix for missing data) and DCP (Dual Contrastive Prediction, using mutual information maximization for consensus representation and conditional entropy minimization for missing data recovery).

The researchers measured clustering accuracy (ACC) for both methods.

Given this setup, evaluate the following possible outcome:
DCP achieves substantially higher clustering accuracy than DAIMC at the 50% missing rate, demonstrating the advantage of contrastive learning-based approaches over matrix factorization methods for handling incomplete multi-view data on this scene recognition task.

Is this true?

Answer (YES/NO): YES